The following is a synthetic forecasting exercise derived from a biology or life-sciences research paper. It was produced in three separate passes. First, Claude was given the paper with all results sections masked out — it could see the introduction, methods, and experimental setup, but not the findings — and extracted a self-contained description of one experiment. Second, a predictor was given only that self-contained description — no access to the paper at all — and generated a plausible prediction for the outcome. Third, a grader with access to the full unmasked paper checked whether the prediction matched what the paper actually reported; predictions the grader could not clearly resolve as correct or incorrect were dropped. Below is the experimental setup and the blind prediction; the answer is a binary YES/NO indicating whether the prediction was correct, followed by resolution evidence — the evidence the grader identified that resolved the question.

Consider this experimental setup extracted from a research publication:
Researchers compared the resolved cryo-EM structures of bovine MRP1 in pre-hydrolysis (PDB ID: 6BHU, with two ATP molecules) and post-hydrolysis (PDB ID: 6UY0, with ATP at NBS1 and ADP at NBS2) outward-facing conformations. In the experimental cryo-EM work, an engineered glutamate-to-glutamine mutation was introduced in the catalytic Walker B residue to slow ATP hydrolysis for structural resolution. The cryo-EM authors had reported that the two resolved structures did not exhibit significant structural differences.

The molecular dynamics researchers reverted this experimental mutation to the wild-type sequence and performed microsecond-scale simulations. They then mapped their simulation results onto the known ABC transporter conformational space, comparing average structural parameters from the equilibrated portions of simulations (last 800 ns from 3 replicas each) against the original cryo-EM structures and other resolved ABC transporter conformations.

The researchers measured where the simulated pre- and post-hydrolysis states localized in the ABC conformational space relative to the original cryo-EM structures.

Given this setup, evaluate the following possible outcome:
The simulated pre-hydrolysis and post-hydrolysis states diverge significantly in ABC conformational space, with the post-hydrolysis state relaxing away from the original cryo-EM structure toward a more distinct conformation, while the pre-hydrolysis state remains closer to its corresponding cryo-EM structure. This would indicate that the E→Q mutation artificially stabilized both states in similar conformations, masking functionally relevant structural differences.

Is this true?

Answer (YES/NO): NO